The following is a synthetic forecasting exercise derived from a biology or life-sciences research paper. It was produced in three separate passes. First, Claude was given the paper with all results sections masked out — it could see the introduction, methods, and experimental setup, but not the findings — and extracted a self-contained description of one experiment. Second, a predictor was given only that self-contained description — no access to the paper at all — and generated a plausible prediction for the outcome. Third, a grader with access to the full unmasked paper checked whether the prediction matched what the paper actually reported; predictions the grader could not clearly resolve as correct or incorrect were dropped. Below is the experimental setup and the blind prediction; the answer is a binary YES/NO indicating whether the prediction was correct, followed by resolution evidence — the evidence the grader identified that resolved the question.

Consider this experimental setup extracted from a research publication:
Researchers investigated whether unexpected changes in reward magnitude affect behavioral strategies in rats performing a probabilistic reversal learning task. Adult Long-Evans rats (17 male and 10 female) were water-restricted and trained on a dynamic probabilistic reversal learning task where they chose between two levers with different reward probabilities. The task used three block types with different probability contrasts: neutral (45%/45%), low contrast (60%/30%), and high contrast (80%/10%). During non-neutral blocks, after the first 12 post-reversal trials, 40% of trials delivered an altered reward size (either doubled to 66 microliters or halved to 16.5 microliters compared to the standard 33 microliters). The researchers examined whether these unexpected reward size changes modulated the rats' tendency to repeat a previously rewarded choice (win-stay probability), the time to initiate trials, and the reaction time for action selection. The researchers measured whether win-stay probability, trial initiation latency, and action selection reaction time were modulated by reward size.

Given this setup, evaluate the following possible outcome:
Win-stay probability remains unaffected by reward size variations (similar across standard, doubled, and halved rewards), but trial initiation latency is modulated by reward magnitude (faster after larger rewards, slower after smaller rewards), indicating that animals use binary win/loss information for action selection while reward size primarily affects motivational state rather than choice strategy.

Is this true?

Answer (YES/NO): NO